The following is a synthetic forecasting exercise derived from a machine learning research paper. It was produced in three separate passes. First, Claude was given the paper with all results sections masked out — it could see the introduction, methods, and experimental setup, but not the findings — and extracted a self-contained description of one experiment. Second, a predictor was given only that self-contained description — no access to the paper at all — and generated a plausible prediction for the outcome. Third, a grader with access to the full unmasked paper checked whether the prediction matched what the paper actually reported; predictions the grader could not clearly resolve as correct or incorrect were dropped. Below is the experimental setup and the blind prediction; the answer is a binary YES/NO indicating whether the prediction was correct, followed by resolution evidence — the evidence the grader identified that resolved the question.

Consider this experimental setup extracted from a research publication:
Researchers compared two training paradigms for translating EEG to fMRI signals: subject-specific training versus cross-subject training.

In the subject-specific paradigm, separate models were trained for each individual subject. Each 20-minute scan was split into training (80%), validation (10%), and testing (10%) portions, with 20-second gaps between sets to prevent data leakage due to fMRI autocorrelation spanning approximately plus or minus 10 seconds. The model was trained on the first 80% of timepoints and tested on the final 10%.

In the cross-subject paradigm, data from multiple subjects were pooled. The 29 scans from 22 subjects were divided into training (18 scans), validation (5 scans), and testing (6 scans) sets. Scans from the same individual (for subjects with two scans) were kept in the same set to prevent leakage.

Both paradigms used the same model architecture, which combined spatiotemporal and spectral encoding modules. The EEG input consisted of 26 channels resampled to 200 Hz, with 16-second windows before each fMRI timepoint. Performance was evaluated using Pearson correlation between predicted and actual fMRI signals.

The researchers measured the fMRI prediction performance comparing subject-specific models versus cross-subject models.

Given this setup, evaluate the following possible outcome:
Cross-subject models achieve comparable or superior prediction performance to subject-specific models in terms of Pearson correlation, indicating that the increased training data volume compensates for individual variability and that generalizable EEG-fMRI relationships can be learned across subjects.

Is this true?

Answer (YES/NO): NO